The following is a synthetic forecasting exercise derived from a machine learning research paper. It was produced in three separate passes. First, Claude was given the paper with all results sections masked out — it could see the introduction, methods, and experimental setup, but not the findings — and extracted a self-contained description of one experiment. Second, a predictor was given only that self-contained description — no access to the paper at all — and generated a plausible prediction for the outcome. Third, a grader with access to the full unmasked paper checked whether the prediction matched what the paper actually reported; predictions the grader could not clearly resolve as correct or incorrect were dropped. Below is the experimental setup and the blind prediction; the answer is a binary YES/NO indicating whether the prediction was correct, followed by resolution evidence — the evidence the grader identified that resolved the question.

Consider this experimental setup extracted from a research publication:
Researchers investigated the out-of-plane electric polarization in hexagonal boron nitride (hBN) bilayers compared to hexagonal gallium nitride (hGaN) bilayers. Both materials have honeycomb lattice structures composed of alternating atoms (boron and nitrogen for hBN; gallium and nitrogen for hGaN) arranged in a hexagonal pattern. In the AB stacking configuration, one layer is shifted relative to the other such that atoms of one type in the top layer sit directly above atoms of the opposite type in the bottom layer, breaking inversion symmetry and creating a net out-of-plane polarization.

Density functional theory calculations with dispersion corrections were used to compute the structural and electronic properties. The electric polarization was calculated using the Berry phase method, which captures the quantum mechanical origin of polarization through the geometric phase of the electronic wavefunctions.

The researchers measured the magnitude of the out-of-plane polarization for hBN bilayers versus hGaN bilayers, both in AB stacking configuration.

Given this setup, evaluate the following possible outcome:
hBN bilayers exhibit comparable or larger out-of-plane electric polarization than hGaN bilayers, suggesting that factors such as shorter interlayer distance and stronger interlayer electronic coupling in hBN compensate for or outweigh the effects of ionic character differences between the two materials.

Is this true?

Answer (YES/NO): NO